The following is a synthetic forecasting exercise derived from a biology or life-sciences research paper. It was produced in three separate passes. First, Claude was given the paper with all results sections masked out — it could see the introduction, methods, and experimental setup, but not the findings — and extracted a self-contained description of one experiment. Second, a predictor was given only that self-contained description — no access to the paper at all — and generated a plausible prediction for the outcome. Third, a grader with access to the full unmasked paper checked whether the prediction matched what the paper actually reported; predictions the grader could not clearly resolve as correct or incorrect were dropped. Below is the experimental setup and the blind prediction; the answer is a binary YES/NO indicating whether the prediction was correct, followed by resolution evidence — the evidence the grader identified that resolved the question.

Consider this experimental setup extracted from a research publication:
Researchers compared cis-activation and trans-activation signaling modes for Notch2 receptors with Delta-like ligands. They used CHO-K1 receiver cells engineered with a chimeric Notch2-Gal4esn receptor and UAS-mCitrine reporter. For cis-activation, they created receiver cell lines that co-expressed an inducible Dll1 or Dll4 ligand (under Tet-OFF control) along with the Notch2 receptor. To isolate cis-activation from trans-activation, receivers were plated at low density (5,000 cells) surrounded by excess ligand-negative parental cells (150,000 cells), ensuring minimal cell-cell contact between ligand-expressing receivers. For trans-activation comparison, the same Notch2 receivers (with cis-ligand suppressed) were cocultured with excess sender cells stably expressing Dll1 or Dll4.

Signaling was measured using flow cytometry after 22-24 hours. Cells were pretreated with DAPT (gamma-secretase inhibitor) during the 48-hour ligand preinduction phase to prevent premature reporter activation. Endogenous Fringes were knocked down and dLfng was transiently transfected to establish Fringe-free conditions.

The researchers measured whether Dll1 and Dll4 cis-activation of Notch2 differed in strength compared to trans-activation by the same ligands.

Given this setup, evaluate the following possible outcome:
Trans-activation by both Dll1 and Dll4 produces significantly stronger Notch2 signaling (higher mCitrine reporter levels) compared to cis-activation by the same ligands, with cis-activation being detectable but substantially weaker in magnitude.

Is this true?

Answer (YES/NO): NO